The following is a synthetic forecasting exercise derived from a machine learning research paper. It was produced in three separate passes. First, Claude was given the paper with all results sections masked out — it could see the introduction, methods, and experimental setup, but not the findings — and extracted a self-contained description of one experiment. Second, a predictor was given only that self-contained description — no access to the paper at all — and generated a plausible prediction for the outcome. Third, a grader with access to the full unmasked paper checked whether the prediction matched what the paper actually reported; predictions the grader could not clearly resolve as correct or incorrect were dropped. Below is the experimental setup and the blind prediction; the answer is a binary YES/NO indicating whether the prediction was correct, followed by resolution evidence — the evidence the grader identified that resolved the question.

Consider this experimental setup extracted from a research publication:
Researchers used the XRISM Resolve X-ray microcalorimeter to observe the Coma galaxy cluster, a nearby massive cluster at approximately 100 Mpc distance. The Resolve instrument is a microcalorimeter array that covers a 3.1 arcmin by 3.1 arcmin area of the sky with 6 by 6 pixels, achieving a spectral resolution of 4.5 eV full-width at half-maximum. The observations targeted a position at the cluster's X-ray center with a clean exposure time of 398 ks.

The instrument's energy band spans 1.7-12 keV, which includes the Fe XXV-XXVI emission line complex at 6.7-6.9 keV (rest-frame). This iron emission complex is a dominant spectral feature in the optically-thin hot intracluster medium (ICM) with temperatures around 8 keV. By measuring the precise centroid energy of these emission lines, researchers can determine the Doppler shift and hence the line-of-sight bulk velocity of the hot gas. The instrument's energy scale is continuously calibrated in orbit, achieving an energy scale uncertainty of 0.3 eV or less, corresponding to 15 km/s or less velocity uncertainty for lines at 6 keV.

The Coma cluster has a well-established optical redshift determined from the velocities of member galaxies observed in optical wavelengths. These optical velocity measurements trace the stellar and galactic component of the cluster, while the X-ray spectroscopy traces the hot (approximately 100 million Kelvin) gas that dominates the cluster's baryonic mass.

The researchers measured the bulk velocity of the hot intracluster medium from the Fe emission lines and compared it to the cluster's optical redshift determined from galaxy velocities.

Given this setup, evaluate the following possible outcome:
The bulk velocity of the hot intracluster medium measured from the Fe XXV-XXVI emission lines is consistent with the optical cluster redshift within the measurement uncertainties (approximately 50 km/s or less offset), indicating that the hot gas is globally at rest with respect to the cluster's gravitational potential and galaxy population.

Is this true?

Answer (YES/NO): NO